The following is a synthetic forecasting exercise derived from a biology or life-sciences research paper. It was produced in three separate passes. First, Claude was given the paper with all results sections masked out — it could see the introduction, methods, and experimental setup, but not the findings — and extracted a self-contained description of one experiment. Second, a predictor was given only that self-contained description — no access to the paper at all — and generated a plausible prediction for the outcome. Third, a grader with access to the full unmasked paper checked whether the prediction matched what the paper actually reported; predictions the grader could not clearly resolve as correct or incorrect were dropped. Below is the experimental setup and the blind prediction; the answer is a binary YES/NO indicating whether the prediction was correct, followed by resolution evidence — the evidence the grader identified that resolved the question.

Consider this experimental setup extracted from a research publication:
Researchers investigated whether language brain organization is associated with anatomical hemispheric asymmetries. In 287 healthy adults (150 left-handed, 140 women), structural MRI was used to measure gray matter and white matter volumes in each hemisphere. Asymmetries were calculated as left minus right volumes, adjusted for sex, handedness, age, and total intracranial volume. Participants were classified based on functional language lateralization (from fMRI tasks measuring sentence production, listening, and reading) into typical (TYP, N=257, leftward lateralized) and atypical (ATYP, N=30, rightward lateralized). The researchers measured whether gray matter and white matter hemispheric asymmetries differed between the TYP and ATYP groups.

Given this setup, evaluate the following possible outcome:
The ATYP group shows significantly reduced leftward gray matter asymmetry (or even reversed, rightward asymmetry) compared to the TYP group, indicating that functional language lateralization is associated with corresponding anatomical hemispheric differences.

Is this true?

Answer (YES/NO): YES